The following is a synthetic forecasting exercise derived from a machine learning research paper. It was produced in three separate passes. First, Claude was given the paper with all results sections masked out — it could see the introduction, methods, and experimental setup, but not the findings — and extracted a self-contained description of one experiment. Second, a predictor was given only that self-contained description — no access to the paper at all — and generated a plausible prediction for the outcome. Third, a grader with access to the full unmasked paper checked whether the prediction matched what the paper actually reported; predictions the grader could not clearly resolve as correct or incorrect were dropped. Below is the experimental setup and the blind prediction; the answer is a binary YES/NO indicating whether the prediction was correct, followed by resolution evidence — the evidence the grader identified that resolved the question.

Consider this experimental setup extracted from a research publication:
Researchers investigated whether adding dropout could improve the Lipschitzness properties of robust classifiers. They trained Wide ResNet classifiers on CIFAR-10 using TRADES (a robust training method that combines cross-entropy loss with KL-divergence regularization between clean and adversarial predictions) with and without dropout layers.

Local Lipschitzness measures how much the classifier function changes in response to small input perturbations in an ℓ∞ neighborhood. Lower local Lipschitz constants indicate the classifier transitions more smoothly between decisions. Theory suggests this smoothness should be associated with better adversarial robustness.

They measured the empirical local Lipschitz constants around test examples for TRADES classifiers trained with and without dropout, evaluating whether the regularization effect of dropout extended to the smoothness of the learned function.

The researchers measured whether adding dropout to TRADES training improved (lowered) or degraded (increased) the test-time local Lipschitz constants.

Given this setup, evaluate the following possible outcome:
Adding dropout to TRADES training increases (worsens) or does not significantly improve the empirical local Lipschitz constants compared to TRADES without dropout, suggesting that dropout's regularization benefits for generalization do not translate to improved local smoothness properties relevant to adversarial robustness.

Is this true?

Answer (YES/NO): NO